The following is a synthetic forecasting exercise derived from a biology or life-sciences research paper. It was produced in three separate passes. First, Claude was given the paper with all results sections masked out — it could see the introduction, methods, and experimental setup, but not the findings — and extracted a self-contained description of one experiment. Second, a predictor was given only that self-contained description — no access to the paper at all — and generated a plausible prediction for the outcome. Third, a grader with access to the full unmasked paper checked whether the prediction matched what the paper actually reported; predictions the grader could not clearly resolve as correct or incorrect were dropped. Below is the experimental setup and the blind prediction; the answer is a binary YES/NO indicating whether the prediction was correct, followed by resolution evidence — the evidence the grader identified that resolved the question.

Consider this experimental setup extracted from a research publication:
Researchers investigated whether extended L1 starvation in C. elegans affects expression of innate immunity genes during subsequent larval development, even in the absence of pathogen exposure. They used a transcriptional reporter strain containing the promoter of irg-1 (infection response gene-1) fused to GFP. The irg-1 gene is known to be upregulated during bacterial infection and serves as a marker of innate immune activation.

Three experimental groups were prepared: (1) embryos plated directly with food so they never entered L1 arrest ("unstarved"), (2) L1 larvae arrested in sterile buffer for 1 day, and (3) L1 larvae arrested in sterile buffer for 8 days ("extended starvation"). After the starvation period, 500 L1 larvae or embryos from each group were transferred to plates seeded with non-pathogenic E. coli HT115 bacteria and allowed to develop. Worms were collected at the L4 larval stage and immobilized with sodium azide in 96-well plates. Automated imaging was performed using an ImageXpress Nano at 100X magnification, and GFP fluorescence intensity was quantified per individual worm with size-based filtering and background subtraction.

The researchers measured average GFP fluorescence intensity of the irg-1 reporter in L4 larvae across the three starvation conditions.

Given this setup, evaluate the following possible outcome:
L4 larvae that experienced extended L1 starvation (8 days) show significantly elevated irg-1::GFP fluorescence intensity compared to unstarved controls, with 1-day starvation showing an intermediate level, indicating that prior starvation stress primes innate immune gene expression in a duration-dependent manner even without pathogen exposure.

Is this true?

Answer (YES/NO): YES